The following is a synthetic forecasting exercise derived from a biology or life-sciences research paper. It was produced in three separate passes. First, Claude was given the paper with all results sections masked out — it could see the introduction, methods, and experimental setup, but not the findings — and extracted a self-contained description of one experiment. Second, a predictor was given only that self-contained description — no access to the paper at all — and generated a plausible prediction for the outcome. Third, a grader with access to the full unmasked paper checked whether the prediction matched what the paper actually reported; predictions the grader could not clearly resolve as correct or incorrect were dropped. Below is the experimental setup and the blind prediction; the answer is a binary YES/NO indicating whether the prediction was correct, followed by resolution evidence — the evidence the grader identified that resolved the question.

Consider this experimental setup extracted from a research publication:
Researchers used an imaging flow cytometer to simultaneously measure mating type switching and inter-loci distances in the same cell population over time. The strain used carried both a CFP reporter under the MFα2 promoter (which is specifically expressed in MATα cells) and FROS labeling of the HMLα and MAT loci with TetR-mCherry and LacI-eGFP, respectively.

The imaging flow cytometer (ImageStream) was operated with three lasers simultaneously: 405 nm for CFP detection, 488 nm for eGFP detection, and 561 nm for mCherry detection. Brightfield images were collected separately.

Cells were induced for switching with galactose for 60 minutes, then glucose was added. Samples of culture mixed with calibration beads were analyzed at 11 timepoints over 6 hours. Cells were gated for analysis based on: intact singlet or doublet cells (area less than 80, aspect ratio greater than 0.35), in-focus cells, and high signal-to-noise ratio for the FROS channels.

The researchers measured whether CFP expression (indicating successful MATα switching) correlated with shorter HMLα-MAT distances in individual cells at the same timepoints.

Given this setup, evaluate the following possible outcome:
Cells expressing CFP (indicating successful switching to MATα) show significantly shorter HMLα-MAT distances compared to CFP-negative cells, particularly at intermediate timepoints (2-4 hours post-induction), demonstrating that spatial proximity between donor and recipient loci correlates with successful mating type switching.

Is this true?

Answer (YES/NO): NO